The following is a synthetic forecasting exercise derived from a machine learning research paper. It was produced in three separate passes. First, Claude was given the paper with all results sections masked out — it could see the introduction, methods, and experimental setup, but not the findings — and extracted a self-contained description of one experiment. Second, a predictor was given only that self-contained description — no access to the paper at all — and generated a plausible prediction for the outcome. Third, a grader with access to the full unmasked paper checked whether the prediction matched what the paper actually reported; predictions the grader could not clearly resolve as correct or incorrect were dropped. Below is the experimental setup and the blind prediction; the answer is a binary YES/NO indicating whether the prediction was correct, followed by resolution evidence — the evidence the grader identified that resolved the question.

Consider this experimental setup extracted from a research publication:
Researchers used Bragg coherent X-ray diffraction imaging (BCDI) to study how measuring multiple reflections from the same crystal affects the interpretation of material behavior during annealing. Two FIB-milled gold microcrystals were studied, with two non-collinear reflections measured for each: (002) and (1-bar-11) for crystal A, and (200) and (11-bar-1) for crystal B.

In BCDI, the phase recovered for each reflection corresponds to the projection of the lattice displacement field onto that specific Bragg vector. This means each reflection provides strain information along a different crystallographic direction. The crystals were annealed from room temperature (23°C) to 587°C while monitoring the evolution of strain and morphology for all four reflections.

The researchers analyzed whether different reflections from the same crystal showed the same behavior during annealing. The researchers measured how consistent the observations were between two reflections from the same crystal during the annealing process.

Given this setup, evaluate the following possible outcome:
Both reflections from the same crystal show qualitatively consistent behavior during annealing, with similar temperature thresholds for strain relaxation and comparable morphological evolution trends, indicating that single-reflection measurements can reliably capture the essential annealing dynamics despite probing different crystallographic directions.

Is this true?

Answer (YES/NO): NO